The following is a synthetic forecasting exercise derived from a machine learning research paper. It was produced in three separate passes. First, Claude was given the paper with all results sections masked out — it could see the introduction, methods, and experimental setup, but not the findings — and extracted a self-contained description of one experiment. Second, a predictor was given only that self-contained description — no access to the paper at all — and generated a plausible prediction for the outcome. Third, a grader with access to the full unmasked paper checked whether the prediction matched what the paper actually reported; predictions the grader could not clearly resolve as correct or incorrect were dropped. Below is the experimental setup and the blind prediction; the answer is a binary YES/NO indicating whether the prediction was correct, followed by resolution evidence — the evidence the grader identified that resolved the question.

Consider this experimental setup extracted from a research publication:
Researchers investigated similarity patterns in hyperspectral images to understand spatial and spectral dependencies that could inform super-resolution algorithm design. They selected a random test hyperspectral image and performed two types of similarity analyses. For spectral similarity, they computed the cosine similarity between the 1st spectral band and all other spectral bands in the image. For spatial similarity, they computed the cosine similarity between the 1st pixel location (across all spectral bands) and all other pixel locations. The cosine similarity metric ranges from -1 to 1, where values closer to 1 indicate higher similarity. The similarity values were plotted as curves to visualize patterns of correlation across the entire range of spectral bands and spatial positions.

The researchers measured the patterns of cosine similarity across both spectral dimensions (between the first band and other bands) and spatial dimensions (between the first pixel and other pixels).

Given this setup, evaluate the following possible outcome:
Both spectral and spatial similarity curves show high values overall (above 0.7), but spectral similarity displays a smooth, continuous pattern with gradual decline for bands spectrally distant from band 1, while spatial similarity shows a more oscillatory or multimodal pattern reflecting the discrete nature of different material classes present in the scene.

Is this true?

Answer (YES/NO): NO